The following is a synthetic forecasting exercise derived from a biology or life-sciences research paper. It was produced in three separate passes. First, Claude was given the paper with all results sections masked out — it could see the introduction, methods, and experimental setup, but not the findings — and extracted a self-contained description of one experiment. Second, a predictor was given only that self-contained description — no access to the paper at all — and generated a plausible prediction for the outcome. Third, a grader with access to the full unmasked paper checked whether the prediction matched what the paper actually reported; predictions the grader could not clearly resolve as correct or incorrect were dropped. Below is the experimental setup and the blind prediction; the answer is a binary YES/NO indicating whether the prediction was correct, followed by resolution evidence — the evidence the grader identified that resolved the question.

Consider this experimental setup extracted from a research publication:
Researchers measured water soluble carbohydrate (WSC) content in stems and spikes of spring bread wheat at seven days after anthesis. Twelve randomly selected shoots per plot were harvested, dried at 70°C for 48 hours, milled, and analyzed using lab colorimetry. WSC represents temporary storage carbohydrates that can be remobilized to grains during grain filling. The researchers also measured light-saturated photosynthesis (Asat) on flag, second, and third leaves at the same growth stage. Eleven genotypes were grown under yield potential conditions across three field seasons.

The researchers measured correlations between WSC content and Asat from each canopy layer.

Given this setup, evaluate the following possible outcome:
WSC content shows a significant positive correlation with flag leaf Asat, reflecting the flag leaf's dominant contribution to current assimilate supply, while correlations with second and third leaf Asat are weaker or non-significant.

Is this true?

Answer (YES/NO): NO